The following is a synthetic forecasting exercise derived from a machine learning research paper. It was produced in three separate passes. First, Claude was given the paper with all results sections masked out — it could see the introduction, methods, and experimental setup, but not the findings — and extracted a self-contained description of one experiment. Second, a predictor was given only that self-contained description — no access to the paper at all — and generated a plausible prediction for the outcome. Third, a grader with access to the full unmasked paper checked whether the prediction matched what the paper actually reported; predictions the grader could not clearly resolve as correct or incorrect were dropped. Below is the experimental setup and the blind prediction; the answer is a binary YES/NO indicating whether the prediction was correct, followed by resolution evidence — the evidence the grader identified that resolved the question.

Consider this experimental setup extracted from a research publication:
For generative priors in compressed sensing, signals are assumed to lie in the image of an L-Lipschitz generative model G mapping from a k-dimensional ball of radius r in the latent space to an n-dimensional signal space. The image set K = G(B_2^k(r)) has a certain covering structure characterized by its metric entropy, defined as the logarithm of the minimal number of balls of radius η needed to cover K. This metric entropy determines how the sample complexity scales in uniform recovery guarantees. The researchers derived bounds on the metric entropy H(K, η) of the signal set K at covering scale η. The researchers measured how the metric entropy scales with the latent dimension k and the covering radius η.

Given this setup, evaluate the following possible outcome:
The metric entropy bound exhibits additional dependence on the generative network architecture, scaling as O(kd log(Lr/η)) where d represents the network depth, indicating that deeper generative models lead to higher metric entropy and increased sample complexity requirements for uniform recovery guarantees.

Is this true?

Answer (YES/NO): NO